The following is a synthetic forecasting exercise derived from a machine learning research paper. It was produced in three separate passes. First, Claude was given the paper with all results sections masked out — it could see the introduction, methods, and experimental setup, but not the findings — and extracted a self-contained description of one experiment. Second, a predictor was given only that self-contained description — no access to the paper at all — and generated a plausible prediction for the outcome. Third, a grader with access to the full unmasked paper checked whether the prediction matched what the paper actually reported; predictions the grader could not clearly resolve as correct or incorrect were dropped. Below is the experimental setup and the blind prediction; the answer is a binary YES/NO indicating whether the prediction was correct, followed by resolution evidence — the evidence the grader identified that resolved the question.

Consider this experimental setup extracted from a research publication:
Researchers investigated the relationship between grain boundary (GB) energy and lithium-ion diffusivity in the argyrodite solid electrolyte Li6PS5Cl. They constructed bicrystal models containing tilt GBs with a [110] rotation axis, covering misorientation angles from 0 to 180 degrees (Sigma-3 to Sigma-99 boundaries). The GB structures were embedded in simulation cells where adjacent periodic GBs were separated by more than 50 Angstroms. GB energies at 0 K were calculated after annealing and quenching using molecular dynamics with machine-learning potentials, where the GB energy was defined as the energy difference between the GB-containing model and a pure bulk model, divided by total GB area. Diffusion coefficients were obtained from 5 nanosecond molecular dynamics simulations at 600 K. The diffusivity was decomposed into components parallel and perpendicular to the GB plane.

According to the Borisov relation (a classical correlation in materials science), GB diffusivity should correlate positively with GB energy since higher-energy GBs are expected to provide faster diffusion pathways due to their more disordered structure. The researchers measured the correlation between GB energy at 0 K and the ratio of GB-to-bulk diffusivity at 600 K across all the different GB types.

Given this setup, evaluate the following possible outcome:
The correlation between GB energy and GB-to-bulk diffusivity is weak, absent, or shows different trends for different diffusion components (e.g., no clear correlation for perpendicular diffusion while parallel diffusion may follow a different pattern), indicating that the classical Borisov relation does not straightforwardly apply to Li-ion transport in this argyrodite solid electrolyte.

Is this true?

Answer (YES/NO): YES